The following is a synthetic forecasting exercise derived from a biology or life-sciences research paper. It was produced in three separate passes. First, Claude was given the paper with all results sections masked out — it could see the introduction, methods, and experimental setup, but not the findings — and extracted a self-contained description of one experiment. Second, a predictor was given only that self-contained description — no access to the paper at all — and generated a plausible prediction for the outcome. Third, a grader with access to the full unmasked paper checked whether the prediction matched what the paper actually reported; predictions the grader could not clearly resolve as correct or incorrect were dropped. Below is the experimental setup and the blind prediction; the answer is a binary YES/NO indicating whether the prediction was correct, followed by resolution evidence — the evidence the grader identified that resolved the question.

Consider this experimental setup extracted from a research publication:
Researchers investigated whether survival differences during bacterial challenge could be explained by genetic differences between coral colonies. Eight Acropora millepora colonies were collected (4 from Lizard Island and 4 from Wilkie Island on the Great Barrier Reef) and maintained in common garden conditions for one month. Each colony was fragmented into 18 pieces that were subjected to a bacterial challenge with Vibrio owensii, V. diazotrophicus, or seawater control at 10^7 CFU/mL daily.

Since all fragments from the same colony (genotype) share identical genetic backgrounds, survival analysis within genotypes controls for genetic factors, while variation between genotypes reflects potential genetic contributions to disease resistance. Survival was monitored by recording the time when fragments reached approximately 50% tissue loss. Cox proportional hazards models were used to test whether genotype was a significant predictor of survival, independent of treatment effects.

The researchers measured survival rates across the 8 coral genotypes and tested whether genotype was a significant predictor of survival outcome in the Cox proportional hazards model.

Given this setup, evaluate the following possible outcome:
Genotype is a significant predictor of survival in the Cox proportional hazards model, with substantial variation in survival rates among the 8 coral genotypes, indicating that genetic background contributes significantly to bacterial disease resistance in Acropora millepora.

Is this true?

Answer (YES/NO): YES